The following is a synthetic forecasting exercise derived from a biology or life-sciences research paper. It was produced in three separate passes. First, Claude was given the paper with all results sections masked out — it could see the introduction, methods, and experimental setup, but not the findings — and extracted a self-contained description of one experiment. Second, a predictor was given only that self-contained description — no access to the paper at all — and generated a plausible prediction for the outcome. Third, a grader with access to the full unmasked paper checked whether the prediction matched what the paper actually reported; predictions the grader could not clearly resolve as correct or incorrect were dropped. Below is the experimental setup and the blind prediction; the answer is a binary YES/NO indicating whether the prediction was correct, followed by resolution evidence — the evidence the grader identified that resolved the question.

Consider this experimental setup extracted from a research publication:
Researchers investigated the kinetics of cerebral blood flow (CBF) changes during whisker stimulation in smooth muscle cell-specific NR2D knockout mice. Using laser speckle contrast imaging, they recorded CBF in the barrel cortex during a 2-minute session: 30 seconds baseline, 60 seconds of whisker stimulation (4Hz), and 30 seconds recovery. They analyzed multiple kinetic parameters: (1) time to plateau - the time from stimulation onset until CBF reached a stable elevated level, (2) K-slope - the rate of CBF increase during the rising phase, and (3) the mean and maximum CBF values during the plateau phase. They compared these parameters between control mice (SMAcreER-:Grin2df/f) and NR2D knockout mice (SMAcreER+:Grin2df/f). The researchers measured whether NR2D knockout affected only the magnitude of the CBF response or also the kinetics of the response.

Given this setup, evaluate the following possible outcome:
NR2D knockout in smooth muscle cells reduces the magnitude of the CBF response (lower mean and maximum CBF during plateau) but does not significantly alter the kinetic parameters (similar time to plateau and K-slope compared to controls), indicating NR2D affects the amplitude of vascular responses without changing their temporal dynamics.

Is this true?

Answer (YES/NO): NO